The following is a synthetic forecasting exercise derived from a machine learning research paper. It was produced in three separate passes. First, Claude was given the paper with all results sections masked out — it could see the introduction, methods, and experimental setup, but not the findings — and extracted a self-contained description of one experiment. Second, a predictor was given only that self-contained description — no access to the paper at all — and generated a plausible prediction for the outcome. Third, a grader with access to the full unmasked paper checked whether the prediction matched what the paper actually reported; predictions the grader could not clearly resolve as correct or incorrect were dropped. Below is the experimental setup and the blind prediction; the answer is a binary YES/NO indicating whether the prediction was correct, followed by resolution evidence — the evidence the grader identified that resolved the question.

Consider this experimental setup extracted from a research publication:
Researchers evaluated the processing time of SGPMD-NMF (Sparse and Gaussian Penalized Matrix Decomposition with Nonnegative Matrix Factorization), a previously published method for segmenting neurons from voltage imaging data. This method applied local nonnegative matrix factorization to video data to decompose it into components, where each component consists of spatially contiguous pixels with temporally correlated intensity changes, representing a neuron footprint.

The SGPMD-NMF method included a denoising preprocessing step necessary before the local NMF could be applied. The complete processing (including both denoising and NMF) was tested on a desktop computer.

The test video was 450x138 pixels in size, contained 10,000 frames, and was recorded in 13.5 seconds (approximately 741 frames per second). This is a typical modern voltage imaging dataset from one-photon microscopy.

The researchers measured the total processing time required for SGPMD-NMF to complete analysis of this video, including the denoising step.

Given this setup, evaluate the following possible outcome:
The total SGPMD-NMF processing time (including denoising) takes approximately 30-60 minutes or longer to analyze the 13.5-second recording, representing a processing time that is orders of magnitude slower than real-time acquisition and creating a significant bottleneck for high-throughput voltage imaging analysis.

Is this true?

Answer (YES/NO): YES